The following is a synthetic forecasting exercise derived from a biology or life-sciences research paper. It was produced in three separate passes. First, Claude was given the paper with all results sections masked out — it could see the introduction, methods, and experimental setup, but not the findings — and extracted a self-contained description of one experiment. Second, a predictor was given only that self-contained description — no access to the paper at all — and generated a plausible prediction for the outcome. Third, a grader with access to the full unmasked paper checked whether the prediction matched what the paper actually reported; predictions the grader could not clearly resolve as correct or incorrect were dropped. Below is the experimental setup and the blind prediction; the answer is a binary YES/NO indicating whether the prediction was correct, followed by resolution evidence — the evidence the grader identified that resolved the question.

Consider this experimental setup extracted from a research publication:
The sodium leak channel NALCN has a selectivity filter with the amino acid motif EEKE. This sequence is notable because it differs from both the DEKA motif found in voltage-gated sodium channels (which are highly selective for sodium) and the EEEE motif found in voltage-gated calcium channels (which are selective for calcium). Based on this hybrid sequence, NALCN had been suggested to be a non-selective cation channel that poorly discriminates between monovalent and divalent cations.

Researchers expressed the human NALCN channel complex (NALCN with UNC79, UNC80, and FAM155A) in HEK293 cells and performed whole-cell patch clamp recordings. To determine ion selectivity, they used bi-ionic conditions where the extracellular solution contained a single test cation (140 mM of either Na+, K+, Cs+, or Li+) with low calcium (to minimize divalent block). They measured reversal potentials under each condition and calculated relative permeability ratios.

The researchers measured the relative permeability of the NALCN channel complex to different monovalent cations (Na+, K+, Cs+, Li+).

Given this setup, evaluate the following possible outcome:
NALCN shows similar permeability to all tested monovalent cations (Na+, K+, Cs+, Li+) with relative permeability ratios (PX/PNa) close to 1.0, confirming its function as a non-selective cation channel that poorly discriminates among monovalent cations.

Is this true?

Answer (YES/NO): NO